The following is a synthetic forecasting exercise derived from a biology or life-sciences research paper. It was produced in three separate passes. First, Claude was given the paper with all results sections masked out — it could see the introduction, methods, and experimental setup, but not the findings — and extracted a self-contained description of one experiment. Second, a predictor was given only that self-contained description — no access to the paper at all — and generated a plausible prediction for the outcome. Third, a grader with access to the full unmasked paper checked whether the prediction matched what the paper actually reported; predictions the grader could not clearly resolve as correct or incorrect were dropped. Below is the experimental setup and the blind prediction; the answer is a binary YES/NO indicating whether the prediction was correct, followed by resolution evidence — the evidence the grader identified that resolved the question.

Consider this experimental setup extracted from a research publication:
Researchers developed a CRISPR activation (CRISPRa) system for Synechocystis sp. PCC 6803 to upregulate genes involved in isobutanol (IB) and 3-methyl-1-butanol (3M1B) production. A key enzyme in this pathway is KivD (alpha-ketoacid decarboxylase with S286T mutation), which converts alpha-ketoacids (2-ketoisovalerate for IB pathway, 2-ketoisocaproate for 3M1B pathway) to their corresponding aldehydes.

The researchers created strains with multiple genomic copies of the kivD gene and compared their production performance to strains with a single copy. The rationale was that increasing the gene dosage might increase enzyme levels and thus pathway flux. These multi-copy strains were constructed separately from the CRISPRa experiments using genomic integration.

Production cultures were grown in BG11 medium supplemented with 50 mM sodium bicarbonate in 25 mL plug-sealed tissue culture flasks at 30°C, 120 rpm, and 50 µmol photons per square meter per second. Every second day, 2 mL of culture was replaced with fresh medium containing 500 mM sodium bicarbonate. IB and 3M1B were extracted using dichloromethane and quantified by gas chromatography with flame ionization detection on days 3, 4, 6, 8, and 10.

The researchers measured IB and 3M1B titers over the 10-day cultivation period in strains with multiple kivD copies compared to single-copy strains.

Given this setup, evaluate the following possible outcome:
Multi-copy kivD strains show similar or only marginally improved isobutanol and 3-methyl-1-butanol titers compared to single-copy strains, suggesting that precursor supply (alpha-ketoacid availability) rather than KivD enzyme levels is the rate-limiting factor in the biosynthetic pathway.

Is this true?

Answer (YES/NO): YES